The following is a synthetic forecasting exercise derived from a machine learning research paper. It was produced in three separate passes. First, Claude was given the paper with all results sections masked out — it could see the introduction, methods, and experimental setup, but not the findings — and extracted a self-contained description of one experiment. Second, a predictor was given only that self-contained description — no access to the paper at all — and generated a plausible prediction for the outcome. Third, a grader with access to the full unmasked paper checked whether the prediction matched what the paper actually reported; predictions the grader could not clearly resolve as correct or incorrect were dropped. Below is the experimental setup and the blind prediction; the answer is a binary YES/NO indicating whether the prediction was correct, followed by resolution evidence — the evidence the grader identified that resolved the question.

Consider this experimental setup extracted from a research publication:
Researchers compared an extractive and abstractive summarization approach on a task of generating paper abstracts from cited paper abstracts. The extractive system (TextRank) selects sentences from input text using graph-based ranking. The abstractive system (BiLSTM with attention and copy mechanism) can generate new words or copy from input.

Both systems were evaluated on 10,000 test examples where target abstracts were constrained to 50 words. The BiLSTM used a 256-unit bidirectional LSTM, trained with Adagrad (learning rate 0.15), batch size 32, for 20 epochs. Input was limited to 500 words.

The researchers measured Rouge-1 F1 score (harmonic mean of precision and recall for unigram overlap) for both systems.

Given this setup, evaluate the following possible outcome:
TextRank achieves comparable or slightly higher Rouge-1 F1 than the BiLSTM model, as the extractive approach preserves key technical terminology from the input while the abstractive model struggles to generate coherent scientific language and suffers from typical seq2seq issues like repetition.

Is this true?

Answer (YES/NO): YES